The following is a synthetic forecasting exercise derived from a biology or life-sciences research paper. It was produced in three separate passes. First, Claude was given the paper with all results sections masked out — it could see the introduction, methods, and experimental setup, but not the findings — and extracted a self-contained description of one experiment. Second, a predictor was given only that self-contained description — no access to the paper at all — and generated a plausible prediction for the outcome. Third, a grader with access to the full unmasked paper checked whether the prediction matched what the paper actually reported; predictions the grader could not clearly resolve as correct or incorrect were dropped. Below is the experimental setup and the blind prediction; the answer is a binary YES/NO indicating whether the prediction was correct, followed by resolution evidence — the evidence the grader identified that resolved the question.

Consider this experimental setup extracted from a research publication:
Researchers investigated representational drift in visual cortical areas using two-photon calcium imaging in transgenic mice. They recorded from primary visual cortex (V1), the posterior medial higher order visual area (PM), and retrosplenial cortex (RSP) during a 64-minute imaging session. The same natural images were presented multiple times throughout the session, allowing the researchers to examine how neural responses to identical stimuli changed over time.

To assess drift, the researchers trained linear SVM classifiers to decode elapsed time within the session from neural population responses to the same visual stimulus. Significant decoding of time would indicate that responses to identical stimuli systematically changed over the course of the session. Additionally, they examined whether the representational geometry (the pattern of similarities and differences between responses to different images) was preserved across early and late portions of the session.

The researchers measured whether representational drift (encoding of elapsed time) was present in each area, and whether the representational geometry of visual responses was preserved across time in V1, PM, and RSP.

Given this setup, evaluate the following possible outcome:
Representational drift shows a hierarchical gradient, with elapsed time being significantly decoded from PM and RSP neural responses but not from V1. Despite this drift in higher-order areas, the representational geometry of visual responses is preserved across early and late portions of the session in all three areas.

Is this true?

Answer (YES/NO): NO